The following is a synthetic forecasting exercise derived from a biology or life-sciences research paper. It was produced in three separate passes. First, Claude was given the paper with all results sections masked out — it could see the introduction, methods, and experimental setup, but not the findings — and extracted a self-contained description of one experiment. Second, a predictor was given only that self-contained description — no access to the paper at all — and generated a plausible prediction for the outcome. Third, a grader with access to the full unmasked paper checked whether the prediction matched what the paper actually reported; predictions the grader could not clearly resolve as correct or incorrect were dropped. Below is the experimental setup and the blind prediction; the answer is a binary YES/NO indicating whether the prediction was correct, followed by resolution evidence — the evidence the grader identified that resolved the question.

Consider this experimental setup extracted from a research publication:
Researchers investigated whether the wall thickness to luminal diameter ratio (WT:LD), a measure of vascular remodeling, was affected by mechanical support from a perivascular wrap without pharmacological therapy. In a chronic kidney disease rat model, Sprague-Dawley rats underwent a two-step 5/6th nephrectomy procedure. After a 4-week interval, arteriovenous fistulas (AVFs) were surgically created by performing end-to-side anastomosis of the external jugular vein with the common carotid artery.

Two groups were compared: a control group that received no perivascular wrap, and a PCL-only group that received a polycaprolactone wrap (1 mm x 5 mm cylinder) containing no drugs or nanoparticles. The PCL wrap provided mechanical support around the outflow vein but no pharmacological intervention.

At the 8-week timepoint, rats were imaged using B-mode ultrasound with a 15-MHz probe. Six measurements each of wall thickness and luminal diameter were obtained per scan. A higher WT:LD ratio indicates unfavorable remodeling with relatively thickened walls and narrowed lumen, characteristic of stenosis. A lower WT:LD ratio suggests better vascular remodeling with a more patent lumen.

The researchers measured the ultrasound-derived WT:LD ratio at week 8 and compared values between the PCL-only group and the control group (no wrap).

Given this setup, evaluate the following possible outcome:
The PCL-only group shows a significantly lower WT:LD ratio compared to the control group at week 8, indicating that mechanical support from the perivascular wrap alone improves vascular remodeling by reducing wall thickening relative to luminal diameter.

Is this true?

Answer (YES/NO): YES